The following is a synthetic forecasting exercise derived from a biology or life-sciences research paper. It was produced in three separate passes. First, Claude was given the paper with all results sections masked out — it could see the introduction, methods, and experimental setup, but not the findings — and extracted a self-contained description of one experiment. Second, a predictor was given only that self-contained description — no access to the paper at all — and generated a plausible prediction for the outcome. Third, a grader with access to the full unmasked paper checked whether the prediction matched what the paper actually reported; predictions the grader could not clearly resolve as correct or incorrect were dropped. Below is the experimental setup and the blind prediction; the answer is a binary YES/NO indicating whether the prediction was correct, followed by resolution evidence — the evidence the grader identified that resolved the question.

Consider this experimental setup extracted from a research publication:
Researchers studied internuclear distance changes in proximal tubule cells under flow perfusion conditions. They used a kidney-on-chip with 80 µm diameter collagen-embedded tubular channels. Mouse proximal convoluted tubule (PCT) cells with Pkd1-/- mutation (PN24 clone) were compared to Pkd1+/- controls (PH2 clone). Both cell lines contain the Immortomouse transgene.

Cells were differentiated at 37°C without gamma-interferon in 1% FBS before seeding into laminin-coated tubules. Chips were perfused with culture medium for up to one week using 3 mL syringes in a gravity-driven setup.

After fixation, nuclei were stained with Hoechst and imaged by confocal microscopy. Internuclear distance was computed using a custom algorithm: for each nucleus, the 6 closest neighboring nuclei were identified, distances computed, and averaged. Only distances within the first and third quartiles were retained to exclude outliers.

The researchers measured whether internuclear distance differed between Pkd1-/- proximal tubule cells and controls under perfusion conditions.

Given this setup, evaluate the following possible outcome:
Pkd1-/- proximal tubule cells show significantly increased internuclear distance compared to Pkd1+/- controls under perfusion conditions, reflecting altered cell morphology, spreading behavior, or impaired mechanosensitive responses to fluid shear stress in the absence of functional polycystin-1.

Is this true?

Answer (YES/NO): NO